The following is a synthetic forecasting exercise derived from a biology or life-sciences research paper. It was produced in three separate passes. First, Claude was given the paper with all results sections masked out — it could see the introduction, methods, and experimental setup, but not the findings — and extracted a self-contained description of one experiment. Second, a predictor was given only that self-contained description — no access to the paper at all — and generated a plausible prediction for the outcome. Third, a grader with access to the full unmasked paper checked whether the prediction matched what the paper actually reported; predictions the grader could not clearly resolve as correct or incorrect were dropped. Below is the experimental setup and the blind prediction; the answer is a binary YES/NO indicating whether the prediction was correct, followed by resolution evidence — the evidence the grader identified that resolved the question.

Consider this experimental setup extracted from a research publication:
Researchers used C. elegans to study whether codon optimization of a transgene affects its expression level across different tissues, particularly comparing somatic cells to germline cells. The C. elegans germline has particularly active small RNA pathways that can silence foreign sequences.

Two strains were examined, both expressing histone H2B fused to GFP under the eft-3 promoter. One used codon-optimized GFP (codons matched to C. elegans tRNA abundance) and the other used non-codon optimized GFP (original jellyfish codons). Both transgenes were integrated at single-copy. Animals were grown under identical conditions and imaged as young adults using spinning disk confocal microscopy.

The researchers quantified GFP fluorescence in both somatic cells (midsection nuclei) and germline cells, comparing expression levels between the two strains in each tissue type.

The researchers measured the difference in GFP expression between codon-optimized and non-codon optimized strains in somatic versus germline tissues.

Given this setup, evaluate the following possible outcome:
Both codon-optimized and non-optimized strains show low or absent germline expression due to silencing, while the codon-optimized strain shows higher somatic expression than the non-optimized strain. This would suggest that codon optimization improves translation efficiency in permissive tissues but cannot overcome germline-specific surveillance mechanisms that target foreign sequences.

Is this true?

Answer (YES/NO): NO